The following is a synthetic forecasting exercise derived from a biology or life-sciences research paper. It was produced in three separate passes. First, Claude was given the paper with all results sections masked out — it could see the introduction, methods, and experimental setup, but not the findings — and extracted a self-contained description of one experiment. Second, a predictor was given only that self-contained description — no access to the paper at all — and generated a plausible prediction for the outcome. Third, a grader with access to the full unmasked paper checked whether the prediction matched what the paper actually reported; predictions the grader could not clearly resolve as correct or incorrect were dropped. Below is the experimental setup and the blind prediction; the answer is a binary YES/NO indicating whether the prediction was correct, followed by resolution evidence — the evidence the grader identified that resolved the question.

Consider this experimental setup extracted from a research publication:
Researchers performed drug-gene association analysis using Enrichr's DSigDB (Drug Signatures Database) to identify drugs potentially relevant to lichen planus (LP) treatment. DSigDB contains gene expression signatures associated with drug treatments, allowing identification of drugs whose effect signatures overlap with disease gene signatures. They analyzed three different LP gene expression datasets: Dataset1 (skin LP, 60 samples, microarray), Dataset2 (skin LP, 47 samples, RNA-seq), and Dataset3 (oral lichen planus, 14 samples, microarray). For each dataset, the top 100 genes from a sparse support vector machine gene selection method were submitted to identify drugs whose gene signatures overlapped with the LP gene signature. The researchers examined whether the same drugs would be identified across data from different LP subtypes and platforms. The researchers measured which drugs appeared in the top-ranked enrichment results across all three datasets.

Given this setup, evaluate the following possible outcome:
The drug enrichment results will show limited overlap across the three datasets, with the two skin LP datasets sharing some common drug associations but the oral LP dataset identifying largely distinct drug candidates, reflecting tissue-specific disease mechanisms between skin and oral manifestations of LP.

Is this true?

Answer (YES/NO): NO